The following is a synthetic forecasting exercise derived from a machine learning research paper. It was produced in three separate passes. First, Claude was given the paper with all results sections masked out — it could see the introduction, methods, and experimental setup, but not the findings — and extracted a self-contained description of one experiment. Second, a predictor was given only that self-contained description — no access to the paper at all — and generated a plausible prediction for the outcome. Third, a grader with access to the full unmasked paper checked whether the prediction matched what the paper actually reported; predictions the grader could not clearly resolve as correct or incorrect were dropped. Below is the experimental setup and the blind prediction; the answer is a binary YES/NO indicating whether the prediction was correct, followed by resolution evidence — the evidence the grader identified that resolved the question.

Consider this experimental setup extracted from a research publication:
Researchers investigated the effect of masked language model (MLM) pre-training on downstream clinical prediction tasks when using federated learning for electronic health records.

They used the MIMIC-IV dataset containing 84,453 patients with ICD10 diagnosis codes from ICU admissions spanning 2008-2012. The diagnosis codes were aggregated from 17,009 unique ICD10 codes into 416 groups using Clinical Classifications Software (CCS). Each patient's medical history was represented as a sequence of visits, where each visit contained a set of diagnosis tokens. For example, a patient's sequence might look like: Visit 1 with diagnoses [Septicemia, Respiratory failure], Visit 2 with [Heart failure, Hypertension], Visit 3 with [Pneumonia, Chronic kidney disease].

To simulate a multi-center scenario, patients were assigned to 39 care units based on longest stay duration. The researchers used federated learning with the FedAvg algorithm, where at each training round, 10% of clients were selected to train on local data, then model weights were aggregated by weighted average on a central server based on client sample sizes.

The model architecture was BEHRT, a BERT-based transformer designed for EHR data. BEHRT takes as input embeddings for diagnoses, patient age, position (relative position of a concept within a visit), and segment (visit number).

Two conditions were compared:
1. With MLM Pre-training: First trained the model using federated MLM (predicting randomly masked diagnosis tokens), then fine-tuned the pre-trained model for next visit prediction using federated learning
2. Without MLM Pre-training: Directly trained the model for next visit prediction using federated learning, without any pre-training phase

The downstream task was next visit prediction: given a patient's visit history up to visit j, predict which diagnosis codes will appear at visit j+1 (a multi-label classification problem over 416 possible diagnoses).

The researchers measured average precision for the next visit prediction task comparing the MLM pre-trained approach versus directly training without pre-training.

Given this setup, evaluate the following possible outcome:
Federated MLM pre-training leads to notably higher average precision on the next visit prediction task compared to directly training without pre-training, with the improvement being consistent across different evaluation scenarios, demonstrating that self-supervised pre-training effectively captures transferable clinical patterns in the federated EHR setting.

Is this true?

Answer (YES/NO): NO